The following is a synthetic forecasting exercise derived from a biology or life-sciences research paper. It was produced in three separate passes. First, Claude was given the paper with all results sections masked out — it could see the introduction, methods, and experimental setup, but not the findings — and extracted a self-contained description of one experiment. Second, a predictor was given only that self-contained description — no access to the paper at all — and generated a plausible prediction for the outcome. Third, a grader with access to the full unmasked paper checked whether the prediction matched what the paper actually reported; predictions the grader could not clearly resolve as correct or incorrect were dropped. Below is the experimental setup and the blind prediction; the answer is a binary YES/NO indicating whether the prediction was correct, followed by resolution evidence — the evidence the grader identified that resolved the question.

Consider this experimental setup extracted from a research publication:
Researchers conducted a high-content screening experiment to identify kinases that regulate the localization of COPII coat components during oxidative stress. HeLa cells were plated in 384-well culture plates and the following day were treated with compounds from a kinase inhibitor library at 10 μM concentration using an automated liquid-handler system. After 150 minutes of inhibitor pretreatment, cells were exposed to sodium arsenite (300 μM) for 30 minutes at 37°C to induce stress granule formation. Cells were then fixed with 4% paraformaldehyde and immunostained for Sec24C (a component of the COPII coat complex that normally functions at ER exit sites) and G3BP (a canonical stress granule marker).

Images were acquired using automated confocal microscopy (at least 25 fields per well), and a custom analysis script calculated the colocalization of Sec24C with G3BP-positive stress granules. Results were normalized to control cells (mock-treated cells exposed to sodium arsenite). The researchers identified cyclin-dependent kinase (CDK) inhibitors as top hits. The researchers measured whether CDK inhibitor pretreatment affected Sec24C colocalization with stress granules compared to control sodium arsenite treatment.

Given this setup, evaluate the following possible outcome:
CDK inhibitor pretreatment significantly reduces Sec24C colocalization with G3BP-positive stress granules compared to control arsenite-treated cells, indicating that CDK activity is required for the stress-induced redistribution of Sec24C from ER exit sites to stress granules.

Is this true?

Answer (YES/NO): YES